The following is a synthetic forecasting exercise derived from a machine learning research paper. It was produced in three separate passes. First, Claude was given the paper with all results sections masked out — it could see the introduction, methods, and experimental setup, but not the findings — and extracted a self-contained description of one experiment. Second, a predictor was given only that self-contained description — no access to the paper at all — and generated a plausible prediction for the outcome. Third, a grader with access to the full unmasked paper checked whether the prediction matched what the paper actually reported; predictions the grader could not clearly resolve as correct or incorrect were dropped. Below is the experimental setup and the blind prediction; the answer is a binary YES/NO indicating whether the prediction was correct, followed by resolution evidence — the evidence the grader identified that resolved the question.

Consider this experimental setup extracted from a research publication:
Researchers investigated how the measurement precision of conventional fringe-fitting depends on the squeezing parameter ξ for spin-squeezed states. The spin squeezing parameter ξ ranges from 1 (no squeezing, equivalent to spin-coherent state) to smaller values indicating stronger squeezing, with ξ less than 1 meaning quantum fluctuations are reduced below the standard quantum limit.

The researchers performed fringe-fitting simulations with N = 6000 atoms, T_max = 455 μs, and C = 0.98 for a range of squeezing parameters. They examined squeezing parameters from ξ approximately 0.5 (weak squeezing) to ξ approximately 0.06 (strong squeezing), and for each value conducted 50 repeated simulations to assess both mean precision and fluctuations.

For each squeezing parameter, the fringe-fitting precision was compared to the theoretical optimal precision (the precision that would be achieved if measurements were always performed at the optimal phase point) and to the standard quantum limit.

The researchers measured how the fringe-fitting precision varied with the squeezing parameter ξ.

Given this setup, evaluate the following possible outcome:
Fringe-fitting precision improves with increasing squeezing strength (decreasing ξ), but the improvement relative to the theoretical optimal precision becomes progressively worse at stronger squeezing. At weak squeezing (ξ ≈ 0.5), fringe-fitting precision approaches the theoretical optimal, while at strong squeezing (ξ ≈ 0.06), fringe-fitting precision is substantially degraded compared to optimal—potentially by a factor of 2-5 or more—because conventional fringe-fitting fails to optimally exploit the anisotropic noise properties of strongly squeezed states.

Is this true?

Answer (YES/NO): NO